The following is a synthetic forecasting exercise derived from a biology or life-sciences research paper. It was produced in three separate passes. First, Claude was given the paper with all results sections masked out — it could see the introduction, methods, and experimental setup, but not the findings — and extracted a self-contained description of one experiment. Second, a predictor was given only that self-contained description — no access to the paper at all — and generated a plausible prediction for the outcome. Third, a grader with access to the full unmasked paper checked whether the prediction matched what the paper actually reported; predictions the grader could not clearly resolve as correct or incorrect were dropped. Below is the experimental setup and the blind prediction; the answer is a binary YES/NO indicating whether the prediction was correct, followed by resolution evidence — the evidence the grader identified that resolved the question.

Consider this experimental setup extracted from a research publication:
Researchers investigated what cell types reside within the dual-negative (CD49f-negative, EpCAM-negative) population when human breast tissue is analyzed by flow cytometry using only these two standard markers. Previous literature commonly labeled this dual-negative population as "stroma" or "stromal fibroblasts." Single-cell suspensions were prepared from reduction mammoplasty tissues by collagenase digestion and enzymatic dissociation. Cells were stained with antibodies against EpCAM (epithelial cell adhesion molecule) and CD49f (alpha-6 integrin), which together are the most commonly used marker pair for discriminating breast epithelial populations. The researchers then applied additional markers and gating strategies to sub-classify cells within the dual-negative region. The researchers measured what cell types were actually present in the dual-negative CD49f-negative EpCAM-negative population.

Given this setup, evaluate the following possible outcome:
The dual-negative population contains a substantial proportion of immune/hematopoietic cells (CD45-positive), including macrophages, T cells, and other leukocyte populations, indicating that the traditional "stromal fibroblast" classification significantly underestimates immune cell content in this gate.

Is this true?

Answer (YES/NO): NO